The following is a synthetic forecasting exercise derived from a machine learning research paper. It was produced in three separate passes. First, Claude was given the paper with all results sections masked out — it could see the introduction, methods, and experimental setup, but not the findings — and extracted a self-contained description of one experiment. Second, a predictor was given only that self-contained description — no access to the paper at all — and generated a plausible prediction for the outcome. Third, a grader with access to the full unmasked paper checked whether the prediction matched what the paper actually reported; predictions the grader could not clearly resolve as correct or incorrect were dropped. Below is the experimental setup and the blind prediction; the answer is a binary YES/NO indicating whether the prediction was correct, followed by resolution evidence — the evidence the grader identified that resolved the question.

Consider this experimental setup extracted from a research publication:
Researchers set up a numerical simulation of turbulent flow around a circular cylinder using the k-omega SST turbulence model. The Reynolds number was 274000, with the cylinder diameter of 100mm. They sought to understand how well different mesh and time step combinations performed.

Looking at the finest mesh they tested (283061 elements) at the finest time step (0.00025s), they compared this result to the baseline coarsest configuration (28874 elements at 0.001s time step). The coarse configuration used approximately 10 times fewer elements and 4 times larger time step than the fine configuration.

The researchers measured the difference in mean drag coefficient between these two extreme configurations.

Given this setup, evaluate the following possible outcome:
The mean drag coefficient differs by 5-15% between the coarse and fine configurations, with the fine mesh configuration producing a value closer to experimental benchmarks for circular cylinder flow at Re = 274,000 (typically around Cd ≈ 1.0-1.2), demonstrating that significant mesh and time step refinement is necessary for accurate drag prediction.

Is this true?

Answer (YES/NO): NO